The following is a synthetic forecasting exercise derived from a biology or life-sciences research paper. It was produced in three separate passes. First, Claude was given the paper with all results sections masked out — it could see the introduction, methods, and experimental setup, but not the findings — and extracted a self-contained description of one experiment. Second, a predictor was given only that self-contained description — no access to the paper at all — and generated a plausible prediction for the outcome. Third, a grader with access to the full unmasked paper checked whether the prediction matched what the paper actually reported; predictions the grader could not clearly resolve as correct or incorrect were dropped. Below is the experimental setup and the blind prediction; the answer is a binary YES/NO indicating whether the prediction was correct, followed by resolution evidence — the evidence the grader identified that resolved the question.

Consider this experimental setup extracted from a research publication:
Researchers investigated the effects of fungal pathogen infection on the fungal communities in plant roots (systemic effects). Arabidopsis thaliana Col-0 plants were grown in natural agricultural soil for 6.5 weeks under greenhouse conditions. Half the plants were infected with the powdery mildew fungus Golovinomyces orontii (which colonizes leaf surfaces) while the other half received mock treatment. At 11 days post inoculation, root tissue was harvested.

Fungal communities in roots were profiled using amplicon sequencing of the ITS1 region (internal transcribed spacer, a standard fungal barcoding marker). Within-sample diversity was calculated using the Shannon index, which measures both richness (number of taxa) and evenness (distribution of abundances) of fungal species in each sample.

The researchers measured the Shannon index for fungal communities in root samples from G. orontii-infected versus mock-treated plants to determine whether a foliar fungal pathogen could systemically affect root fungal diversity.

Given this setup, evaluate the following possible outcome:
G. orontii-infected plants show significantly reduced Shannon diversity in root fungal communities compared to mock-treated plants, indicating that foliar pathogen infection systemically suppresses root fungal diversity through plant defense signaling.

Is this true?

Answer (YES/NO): NO